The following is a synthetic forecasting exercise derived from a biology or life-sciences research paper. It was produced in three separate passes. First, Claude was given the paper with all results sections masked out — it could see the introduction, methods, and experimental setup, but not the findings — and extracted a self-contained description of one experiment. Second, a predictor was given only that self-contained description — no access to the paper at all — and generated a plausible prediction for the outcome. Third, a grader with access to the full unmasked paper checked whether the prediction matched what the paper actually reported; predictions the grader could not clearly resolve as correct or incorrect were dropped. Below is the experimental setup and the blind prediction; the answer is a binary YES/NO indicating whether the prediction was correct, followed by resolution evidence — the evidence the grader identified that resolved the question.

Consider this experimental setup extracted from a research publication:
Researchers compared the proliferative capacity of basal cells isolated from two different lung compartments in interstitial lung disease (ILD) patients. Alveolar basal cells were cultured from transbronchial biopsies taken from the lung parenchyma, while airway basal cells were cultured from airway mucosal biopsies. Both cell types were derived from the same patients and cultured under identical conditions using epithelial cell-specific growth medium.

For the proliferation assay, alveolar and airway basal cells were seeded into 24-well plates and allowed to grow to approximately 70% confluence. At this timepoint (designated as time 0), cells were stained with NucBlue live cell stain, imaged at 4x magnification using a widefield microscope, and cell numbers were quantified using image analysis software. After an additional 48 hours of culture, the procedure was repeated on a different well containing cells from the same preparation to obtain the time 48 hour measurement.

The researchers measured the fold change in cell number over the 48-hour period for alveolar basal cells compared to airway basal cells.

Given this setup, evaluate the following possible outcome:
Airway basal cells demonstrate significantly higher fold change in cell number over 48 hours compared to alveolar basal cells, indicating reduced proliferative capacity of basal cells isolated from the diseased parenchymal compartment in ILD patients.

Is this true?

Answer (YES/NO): NO